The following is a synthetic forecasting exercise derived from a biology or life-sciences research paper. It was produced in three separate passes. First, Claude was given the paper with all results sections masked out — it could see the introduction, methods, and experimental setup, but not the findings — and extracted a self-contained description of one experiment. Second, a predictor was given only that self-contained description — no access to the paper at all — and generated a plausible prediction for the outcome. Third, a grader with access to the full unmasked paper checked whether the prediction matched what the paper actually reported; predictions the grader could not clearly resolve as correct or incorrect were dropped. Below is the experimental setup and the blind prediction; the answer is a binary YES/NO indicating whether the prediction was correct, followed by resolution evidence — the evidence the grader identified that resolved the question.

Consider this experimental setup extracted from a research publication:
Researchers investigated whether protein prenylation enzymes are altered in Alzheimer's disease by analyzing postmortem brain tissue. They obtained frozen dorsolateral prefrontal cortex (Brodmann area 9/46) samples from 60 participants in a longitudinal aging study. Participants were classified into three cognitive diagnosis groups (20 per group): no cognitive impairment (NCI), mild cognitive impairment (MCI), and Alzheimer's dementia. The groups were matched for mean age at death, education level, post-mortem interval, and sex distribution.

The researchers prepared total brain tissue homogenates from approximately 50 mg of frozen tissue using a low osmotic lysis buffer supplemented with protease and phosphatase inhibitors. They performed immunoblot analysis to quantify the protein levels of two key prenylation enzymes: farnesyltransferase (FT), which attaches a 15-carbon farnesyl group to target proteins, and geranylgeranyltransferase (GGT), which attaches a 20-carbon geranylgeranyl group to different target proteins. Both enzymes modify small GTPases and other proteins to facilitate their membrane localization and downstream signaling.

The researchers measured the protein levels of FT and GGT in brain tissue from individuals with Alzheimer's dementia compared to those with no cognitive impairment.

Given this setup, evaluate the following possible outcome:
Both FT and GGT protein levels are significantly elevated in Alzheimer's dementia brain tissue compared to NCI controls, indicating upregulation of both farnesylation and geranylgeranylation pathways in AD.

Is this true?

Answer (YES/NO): NO